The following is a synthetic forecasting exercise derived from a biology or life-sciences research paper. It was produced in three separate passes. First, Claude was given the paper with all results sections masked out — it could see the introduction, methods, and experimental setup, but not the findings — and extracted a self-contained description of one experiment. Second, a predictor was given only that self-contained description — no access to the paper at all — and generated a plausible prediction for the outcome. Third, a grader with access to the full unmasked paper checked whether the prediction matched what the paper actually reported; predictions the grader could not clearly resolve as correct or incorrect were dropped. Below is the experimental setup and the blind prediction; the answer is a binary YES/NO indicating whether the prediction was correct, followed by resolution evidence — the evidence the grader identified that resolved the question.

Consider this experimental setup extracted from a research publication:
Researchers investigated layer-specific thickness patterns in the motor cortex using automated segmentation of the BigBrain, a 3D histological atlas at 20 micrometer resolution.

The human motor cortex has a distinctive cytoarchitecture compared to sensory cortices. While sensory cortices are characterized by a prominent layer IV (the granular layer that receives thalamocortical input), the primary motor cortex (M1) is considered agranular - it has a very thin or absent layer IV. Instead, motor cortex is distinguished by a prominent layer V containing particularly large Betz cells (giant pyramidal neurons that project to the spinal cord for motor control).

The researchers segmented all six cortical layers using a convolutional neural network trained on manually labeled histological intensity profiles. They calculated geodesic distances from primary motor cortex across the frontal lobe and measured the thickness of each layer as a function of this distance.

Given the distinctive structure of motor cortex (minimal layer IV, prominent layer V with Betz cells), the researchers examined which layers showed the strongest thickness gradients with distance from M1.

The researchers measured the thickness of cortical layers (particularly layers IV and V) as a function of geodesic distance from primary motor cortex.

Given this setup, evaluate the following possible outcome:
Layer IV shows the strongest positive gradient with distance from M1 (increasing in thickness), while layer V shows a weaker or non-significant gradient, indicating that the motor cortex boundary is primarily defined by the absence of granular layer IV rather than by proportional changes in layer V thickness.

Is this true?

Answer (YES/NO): NO